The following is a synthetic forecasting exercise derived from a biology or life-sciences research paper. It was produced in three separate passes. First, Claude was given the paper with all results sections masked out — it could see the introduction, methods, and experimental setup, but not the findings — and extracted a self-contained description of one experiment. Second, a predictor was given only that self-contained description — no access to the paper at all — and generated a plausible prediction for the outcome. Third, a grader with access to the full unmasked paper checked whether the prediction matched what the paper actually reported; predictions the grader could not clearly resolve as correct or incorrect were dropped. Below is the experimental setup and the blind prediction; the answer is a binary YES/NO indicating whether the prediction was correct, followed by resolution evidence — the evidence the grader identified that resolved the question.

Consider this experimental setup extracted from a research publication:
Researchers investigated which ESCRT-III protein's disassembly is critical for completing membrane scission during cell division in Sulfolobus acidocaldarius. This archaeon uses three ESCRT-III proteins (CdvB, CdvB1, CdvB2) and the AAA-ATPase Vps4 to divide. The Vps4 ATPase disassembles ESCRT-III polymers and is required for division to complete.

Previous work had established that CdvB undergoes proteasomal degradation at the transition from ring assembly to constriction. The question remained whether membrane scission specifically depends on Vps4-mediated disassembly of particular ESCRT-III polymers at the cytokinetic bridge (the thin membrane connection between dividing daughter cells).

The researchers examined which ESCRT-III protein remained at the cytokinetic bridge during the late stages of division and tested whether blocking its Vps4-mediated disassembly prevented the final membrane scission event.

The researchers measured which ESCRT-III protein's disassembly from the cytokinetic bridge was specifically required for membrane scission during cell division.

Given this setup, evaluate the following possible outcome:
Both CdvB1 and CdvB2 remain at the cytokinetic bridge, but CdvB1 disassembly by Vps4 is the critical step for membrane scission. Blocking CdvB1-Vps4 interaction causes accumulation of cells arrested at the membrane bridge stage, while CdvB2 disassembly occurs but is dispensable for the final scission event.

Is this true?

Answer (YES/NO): NO